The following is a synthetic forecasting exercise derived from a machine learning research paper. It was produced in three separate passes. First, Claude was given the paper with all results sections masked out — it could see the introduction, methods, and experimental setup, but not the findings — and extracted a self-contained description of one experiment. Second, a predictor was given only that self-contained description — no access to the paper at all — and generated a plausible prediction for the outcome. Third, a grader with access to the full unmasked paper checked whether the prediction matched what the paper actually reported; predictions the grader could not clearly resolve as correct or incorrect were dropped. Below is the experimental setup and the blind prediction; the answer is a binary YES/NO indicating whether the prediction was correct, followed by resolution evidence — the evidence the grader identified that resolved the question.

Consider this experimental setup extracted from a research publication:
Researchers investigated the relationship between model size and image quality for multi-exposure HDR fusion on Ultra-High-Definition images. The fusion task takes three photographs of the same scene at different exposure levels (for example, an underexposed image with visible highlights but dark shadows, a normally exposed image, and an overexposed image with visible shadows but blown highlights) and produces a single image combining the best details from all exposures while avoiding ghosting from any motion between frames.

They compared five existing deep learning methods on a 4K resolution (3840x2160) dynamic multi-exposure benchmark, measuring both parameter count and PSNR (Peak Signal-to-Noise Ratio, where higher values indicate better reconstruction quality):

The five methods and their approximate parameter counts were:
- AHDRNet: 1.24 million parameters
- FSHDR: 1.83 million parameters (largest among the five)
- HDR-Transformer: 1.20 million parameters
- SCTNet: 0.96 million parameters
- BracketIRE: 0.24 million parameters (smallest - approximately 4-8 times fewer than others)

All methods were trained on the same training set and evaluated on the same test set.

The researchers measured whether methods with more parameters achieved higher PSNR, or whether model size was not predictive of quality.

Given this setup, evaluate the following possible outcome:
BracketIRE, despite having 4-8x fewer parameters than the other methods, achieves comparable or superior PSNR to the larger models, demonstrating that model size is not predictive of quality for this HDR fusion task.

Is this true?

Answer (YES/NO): YES